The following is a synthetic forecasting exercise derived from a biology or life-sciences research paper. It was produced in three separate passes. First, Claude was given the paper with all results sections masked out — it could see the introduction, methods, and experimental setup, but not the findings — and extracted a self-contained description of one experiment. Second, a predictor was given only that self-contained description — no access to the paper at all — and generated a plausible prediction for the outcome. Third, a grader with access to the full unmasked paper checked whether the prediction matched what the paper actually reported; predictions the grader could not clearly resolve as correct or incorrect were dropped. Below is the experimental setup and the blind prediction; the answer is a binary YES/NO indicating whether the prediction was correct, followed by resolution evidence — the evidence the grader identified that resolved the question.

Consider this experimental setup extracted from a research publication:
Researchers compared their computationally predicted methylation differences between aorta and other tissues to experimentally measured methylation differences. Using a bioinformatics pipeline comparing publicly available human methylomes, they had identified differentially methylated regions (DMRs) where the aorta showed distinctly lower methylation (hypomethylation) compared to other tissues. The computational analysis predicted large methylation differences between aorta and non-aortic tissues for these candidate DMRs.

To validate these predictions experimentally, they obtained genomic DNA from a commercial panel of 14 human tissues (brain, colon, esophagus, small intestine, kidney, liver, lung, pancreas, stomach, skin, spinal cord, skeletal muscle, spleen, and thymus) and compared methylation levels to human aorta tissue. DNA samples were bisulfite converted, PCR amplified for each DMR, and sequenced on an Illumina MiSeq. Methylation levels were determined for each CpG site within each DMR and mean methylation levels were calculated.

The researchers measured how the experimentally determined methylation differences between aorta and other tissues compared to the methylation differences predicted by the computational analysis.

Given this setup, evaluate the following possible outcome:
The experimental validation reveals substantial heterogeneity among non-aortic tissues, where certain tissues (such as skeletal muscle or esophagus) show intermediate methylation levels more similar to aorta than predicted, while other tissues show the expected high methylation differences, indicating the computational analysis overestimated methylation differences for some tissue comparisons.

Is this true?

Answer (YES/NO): NO